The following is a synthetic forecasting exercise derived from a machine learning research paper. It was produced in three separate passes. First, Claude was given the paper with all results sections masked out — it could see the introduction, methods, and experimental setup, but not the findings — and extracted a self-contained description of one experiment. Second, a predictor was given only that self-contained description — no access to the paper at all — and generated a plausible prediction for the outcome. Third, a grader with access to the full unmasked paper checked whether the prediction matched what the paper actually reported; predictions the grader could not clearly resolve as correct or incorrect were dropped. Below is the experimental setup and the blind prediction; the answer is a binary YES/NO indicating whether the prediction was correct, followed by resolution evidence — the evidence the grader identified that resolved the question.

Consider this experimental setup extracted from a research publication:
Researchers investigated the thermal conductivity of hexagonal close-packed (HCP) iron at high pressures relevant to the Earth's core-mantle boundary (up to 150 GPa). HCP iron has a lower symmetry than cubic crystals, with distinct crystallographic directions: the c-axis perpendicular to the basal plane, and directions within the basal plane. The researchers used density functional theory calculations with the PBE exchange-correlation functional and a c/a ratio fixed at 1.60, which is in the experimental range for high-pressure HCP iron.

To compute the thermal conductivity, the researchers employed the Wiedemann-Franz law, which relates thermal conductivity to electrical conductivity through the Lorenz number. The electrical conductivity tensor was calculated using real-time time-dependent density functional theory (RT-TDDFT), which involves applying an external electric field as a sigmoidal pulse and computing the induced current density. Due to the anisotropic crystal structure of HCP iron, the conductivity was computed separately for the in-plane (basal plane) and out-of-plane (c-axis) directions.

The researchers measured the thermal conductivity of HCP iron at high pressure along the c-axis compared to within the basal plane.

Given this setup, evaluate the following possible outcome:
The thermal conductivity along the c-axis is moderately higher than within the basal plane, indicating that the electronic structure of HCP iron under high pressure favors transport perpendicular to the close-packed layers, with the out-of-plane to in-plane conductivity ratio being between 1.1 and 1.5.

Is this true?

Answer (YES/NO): NO